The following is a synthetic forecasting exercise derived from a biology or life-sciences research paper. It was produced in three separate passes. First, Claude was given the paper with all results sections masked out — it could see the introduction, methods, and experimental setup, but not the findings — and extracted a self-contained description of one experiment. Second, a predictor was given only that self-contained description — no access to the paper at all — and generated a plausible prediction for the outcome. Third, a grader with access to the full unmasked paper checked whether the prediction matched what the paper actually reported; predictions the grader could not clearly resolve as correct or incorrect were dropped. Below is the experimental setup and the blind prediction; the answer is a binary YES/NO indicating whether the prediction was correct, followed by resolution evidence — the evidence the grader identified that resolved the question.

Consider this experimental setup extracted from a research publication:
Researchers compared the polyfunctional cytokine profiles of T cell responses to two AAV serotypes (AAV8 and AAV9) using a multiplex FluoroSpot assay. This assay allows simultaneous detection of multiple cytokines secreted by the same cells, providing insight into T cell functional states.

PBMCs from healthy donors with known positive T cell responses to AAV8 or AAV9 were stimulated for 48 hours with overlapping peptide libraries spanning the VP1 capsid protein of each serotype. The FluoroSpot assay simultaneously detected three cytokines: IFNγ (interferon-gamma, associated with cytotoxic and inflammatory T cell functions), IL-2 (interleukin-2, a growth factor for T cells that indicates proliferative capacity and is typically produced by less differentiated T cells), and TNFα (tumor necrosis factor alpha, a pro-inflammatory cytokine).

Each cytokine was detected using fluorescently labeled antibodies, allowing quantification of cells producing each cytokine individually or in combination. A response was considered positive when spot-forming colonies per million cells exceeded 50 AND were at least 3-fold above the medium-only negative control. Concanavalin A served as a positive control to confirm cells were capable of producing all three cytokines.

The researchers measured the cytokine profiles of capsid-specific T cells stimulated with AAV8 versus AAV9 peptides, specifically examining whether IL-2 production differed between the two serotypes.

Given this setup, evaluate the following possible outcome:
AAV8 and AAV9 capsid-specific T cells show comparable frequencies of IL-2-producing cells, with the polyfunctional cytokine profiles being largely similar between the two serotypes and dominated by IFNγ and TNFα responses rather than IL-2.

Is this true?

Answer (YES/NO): NO